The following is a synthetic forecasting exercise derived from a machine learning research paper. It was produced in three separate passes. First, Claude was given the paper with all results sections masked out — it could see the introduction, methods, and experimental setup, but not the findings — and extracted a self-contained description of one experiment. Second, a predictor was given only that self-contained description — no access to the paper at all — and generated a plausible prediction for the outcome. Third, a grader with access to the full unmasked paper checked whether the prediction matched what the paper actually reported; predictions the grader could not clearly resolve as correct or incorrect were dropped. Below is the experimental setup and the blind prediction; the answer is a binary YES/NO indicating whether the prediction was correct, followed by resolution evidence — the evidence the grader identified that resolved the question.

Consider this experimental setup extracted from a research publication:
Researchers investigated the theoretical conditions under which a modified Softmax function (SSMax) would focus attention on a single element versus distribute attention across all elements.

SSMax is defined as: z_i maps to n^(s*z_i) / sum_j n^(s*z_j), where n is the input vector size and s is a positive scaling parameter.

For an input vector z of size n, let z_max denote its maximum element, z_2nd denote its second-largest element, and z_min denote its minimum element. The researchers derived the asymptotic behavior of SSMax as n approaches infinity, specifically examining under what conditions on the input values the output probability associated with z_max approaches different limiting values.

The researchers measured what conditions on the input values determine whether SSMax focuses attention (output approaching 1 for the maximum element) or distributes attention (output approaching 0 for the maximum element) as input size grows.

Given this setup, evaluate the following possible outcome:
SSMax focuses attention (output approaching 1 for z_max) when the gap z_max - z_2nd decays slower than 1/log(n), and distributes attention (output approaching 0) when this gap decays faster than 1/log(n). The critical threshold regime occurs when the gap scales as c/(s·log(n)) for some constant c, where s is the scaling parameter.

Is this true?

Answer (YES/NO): NO